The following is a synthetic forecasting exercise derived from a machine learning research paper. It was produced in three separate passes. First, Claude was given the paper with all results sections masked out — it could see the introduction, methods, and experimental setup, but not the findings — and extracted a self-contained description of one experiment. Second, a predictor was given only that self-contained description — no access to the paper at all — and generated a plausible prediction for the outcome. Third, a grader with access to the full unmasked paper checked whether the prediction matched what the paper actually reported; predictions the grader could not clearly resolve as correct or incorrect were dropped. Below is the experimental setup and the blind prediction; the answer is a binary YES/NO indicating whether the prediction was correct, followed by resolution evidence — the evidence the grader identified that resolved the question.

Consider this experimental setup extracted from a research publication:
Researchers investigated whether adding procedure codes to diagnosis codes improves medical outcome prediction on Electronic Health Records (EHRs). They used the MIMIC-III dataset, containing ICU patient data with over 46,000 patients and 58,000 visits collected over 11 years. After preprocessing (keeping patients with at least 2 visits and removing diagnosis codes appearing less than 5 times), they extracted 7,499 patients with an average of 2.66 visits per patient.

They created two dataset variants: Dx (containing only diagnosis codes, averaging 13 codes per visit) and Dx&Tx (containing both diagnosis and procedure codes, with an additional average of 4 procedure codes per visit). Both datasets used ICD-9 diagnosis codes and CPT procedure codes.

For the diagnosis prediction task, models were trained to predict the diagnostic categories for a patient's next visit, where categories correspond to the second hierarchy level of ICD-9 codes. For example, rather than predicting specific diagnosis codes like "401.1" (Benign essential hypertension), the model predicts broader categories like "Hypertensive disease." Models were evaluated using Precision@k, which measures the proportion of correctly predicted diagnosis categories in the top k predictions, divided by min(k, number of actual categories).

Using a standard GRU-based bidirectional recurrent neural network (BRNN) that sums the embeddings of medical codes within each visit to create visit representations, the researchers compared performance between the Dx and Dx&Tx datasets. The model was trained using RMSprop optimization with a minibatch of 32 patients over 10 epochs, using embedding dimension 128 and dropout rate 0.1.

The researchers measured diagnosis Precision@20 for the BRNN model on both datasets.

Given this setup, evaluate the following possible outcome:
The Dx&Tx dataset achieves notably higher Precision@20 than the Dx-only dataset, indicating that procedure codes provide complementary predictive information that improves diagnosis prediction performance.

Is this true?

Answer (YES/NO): NO